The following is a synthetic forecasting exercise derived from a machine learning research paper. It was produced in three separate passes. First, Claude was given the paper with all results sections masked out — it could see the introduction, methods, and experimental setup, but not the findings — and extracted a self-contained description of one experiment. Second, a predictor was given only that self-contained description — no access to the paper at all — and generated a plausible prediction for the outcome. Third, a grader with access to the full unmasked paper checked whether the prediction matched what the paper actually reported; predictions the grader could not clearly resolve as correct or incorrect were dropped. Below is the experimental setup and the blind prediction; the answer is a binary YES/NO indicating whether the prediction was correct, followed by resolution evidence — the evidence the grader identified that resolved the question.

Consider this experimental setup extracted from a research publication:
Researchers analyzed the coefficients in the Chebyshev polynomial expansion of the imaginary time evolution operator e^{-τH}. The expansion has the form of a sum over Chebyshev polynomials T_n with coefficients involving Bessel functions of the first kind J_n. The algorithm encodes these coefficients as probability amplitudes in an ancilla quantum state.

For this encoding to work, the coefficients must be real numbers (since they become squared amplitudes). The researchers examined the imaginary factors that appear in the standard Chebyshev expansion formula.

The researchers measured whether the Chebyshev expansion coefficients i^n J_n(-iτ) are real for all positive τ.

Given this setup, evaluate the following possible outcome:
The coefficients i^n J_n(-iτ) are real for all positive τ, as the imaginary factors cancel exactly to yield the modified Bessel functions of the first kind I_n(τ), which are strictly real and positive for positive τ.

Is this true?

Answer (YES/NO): YES